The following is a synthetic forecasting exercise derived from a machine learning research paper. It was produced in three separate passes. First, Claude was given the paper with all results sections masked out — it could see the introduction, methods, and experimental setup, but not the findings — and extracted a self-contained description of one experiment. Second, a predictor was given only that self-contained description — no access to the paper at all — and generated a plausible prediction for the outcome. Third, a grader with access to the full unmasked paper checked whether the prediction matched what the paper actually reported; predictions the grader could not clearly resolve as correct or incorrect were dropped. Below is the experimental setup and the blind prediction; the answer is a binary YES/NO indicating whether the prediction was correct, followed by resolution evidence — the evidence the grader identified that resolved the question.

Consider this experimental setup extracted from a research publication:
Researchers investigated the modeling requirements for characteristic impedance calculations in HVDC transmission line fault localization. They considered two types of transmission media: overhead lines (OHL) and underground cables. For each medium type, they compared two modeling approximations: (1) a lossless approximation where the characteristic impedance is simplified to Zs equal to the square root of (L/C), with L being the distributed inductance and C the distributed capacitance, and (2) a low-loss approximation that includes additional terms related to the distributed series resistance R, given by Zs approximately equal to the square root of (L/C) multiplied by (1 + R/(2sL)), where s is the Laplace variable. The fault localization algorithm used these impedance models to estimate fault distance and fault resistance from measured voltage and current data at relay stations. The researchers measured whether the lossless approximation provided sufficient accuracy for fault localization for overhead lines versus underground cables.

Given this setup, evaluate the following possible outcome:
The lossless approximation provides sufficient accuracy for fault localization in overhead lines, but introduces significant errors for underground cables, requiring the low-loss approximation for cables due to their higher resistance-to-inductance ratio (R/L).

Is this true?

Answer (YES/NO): YES